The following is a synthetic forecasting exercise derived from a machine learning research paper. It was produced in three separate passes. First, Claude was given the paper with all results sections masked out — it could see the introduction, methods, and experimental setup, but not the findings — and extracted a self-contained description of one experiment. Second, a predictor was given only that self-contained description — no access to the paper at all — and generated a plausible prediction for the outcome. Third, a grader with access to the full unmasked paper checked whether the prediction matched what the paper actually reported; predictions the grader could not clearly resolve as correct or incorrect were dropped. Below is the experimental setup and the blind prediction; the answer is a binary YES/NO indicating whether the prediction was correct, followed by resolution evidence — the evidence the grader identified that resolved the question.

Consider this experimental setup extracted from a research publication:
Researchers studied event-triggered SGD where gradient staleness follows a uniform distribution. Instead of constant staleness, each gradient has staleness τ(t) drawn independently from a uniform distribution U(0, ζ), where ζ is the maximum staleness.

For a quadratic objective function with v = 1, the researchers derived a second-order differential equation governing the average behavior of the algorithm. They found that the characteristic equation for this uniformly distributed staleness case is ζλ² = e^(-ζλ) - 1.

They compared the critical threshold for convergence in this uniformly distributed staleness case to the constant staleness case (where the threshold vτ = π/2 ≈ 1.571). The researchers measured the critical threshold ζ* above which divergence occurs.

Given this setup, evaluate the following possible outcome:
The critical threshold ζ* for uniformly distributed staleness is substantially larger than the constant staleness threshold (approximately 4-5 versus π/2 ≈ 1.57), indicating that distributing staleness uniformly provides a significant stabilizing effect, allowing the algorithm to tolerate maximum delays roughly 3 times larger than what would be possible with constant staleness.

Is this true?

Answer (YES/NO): YES